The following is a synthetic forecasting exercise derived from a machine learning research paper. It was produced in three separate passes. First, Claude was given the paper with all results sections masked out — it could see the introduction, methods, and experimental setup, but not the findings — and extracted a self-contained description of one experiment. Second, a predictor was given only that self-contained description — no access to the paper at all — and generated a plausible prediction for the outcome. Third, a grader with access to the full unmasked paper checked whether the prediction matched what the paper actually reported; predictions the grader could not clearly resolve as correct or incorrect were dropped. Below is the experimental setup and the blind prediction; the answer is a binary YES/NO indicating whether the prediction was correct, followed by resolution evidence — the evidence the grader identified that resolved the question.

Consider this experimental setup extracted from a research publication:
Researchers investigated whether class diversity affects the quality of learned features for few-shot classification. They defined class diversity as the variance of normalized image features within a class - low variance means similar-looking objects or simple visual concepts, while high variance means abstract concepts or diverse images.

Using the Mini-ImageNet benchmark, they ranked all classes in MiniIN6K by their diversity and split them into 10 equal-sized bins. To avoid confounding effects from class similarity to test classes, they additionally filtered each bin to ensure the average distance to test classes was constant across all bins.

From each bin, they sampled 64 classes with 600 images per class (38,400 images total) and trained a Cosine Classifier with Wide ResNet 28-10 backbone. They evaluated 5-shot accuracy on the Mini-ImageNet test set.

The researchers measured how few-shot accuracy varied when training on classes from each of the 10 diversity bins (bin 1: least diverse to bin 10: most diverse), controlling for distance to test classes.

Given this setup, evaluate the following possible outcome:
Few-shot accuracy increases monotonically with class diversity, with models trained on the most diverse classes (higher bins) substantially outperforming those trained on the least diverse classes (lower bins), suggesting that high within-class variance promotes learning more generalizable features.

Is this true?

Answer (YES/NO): NO